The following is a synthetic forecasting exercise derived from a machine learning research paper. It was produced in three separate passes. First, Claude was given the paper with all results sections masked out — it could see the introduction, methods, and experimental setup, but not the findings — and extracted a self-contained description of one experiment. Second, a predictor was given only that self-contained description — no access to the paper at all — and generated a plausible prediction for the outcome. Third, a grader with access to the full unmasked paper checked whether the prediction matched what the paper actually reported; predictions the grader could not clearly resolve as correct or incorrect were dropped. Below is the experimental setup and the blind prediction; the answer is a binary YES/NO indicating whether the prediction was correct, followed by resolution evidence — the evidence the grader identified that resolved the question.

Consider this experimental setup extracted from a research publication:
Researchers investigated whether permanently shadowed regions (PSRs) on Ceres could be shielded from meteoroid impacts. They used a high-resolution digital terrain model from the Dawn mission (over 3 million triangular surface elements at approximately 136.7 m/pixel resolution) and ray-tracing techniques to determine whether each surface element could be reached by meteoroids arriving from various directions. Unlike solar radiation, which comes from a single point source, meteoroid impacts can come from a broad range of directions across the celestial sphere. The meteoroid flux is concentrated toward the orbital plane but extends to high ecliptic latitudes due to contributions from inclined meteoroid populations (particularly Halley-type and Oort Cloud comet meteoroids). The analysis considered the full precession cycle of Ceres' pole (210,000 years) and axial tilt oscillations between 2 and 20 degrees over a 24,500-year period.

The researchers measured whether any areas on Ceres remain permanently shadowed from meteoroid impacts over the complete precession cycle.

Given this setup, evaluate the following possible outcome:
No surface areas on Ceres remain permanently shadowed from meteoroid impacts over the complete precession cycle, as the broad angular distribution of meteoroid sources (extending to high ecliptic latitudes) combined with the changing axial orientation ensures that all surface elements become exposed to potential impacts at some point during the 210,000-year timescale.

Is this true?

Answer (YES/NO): NO